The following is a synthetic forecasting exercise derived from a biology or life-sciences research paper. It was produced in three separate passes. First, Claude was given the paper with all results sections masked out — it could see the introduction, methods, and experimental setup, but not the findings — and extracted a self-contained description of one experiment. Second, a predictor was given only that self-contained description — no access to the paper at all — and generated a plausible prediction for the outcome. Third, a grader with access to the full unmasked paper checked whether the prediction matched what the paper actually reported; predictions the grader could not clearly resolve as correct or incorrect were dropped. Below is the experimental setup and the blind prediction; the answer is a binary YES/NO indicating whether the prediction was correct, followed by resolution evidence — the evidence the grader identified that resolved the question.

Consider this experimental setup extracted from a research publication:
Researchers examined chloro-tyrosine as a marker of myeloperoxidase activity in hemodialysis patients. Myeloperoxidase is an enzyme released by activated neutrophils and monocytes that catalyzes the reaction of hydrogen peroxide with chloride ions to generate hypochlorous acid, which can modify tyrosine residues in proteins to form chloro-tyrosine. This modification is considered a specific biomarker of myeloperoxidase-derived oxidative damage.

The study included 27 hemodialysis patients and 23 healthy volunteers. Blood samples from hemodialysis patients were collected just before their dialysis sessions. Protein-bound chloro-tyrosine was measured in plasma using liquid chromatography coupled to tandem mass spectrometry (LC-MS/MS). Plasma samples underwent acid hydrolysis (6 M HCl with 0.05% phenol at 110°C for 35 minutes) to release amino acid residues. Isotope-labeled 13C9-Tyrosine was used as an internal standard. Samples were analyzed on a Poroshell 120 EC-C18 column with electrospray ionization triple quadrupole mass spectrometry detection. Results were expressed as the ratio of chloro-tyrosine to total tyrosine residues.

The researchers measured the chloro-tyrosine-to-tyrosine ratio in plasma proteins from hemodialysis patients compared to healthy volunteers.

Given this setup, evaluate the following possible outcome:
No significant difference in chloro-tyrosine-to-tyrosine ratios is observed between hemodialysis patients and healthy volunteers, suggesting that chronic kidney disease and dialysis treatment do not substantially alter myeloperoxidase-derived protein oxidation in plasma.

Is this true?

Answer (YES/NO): NO